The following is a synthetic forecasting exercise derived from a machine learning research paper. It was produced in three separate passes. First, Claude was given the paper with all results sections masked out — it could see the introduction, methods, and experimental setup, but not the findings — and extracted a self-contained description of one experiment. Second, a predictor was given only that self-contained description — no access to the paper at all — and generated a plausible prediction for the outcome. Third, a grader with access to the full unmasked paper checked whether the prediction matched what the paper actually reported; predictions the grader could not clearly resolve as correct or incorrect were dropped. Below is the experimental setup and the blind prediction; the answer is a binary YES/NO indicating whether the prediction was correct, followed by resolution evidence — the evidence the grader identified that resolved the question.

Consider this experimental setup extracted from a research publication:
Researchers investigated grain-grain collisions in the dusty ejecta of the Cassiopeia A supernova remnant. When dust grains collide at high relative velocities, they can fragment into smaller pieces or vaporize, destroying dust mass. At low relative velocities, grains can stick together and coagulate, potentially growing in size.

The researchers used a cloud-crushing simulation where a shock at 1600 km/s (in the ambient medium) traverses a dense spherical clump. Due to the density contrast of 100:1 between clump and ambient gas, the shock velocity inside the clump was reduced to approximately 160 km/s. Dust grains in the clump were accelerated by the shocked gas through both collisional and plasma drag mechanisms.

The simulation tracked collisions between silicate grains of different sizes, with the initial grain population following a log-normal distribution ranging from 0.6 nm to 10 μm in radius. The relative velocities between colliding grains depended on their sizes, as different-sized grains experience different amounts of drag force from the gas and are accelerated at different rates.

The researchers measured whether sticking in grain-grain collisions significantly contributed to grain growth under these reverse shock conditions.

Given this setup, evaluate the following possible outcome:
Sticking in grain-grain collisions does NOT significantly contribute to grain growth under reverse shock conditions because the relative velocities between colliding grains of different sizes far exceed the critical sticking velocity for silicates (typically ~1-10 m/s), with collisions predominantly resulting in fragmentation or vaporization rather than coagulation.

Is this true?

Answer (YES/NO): YES